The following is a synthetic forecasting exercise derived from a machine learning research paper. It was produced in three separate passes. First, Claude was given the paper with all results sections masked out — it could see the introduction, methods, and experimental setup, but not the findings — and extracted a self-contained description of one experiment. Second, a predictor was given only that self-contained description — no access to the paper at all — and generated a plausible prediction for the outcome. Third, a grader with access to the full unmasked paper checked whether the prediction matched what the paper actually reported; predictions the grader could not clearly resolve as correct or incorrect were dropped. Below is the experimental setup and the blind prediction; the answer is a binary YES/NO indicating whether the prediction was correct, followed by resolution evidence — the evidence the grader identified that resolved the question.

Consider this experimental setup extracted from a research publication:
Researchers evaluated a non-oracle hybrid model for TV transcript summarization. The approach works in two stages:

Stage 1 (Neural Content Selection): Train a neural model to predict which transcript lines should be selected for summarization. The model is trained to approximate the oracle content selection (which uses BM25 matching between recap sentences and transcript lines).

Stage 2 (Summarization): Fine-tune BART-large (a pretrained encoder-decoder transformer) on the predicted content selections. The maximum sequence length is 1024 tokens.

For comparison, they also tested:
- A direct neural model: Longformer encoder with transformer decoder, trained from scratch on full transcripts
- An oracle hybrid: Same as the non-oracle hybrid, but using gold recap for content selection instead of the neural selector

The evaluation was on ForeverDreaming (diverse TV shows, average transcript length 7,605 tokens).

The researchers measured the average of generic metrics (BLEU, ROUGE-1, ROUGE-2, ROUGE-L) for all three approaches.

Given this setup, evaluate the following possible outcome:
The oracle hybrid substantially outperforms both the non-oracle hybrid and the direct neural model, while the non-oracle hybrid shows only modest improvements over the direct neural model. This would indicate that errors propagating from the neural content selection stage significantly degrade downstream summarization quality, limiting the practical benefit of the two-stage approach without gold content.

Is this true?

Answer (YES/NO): NO